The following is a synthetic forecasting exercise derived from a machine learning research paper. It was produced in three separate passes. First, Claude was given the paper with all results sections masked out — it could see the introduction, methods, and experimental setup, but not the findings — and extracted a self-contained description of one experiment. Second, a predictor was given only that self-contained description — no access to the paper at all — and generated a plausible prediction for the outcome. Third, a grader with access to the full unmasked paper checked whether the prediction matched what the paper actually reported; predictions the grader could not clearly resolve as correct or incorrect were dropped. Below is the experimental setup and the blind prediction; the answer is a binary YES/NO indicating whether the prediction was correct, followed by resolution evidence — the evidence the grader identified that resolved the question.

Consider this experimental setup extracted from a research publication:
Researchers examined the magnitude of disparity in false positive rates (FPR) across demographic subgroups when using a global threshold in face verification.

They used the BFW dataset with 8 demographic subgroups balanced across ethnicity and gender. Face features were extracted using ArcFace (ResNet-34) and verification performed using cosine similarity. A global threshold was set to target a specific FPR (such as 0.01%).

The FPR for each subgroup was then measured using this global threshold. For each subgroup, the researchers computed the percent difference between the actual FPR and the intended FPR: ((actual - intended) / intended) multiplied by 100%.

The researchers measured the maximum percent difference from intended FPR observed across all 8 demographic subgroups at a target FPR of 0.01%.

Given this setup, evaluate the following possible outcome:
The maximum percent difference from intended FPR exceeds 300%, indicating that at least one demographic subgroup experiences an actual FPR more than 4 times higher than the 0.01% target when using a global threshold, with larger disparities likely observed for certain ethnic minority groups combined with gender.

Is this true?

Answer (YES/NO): NO